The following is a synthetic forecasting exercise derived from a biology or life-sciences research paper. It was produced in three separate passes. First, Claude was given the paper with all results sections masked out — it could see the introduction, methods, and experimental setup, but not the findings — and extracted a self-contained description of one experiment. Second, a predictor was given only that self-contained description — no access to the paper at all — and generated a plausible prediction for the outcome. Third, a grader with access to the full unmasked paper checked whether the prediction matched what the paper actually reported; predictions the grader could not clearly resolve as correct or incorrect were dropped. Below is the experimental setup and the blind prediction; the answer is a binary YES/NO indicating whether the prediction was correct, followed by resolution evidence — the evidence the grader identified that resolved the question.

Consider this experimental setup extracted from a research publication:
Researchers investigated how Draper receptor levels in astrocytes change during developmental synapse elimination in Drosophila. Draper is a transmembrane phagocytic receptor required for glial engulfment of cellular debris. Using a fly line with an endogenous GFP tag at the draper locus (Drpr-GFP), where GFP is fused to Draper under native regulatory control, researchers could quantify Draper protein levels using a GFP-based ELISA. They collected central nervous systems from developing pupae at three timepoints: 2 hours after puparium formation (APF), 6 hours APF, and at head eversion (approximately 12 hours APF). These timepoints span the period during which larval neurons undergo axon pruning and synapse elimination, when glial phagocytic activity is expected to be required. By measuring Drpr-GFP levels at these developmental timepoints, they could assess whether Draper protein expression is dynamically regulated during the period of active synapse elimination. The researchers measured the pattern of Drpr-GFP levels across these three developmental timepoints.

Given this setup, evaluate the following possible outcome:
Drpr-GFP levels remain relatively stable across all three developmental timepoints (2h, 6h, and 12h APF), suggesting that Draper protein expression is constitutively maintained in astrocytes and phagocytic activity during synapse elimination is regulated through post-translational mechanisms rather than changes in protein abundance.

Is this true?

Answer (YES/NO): NO